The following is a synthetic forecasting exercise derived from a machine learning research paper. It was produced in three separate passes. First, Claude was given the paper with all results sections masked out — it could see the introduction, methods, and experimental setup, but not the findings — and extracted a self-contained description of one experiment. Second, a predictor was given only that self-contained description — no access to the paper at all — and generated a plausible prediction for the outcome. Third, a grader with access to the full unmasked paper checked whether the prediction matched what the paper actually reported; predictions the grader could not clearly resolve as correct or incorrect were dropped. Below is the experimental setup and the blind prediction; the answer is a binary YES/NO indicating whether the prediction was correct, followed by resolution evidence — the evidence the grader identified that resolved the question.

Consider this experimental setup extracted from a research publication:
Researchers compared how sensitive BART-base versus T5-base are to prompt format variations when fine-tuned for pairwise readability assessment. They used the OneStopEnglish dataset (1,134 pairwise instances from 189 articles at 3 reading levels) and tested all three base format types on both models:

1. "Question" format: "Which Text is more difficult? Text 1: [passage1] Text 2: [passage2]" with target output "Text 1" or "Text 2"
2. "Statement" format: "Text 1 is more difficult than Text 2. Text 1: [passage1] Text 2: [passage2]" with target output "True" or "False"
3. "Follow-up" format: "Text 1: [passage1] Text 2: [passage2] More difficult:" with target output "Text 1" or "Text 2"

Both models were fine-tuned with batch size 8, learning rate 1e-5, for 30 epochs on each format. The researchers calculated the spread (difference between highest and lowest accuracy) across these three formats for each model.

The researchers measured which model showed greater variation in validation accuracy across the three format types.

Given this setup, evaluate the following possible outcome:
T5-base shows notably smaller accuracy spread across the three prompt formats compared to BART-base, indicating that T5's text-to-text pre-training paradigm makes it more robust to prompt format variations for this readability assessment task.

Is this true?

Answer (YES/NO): NO